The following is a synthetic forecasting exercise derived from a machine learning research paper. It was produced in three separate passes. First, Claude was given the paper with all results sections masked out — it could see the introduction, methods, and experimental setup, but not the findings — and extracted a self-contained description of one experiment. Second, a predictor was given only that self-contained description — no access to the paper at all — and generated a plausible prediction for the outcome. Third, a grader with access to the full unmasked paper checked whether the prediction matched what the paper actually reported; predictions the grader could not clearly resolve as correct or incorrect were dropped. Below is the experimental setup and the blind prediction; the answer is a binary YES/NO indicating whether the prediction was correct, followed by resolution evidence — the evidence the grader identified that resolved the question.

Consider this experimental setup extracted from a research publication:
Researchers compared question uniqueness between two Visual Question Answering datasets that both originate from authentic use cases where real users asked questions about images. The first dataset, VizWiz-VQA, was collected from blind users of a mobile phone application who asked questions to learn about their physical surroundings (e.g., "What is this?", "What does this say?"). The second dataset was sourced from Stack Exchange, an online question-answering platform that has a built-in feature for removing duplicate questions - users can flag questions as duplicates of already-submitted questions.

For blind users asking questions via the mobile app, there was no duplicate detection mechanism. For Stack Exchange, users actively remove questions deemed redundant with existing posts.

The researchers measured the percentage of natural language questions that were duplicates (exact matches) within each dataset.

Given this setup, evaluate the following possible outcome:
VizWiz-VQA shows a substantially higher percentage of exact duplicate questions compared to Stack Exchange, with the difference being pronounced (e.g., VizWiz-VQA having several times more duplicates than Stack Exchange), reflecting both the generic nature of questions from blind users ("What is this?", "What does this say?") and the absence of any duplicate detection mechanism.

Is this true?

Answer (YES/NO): YES